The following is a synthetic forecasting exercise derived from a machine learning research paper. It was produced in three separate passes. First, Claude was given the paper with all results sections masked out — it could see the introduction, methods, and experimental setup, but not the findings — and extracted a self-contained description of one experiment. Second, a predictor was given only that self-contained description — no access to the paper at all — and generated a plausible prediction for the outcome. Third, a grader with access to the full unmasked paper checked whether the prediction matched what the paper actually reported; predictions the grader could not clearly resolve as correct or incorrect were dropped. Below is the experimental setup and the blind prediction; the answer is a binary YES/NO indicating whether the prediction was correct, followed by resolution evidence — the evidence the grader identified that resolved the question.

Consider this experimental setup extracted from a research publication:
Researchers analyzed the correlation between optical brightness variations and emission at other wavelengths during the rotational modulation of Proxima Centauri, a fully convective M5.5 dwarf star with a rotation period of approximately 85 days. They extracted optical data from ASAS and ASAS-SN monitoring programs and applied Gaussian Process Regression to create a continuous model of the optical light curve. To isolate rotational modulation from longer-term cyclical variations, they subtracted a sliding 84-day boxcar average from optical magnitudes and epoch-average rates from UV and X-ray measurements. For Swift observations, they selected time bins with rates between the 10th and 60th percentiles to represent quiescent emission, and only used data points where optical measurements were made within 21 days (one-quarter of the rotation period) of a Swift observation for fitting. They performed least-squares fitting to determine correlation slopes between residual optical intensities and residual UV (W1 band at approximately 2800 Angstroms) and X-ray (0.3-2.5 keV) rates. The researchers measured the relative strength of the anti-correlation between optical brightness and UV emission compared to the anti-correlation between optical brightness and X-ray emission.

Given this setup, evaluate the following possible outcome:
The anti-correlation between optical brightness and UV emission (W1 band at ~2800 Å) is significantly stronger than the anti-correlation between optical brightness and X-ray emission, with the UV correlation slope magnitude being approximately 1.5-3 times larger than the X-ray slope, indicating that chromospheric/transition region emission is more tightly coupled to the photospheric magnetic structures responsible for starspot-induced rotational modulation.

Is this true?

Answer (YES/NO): NO